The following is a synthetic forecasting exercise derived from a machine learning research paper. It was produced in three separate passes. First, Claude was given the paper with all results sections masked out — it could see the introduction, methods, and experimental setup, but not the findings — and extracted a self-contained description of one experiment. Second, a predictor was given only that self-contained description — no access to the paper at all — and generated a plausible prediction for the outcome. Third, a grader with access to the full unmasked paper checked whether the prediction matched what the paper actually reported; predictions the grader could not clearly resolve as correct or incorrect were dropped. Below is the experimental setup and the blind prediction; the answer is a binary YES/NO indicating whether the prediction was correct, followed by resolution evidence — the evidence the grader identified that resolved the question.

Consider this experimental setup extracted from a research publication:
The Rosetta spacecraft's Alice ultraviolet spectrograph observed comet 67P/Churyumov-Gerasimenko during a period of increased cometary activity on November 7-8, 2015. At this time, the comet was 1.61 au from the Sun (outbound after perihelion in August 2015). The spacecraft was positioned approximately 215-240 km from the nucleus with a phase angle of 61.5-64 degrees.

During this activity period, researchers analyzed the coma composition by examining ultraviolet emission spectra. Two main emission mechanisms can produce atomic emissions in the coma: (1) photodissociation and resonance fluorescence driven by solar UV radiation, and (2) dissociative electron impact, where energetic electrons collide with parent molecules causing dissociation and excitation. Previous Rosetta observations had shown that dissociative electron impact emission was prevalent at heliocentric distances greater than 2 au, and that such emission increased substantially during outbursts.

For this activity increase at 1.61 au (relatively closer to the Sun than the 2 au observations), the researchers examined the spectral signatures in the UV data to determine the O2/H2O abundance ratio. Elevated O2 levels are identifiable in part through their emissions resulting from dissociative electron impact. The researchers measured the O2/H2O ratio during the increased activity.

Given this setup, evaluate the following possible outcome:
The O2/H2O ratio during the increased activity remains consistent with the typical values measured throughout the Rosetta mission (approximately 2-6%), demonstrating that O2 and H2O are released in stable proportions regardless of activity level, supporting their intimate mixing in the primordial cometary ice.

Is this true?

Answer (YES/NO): NO